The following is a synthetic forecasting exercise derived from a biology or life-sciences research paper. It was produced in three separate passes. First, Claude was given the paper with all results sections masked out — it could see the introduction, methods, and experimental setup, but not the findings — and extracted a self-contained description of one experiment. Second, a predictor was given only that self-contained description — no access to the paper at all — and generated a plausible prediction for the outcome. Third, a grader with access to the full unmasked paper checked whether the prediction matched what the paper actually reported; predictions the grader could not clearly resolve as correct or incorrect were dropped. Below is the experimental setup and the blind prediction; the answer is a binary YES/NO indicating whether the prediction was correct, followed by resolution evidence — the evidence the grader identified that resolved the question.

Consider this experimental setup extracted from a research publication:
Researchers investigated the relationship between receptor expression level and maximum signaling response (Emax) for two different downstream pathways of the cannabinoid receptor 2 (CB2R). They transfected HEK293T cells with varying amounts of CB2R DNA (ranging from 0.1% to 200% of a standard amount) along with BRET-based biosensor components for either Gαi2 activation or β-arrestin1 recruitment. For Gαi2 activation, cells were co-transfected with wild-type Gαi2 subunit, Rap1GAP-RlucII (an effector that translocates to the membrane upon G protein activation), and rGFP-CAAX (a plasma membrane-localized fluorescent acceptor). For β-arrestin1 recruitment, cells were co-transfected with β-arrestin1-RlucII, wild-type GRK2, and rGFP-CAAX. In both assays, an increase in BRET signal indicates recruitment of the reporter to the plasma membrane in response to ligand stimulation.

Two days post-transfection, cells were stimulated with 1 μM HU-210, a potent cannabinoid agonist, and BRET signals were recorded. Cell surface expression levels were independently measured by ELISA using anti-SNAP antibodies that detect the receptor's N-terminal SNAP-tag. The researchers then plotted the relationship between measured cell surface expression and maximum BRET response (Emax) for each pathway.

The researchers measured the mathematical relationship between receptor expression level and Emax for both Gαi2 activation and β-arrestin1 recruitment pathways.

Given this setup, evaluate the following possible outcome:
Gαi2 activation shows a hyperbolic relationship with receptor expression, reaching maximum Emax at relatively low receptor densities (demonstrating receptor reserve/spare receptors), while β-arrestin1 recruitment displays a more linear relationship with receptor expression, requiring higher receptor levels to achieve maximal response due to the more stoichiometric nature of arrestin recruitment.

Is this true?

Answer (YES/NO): NO